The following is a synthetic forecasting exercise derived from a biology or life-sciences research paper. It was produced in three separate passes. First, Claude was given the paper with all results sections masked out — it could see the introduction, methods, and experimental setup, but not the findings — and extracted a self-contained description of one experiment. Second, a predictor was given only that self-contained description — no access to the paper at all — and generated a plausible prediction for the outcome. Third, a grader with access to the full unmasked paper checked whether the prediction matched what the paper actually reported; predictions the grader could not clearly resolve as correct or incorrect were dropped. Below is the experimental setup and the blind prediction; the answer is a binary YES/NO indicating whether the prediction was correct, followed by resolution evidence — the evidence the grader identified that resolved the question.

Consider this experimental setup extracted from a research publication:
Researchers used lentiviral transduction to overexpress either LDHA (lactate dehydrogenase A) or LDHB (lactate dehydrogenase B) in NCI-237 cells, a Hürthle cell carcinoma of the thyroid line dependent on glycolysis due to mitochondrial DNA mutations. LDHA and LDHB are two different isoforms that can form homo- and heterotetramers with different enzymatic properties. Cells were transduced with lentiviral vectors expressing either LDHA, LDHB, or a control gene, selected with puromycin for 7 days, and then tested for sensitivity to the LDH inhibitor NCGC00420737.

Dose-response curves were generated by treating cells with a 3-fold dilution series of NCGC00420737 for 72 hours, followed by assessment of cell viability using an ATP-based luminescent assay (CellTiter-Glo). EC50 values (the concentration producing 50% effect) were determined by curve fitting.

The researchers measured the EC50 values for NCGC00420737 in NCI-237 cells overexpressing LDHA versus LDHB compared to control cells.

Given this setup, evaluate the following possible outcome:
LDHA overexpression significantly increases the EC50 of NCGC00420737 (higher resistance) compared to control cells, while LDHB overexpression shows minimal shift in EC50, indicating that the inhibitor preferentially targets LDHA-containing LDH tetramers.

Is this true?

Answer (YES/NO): NO